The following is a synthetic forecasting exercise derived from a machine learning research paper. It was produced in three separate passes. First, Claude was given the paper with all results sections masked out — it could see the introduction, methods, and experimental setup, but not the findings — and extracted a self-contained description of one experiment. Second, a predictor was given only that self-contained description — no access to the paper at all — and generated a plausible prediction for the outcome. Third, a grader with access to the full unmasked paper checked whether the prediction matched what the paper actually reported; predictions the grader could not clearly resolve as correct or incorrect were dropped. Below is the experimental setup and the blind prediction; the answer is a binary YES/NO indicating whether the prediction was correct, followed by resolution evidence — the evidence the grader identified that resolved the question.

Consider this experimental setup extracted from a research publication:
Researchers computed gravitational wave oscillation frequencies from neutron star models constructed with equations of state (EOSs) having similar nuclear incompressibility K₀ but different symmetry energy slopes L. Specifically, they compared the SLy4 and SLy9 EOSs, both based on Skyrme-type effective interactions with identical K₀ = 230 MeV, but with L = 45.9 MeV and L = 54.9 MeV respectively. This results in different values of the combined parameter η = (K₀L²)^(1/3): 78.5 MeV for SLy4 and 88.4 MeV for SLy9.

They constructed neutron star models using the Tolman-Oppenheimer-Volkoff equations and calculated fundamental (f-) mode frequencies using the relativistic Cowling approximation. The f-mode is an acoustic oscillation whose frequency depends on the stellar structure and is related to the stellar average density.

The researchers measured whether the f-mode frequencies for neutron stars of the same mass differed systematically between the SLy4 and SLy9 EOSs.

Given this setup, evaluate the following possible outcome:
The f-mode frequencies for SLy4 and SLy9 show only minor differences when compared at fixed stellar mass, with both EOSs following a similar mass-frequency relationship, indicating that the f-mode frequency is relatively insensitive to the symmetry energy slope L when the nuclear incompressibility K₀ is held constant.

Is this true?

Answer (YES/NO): NO